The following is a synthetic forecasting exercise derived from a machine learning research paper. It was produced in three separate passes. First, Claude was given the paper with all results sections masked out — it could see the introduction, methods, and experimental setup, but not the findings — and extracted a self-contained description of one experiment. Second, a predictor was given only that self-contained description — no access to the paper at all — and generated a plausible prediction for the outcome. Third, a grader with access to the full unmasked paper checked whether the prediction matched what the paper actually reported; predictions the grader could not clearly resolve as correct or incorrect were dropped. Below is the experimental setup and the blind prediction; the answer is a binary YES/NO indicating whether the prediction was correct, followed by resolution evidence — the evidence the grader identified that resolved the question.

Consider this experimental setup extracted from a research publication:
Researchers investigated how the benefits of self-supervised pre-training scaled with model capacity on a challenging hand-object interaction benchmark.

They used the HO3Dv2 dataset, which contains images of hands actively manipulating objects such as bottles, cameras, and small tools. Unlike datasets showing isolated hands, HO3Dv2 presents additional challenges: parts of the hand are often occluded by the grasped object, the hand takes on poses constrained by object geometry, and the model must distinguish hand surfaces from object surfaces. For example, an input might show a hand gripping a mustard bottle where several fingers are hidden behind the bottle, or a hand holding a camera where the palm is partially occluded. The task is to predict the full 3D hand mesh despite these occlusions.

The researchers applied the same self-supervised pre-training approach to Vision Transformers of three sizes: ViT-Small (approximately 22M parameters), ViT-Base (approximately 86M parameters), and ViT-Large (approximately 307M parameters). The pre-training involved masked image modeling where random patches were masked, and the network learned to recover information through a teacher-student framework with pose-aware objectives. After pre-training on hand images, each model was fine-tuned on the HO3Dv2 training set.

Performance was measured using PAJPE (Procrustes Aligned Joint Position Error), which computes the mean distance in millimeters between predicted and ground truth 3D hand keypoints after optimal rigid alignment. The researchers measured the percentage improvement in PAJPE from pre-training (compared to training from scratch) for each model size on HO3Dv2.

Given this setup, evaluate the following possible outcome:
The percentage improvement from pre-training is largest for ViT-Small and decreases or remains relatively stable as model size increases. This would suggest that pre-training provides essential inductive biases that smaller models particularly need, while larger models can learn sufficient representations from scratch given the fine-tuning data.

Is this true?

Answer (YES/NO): NO